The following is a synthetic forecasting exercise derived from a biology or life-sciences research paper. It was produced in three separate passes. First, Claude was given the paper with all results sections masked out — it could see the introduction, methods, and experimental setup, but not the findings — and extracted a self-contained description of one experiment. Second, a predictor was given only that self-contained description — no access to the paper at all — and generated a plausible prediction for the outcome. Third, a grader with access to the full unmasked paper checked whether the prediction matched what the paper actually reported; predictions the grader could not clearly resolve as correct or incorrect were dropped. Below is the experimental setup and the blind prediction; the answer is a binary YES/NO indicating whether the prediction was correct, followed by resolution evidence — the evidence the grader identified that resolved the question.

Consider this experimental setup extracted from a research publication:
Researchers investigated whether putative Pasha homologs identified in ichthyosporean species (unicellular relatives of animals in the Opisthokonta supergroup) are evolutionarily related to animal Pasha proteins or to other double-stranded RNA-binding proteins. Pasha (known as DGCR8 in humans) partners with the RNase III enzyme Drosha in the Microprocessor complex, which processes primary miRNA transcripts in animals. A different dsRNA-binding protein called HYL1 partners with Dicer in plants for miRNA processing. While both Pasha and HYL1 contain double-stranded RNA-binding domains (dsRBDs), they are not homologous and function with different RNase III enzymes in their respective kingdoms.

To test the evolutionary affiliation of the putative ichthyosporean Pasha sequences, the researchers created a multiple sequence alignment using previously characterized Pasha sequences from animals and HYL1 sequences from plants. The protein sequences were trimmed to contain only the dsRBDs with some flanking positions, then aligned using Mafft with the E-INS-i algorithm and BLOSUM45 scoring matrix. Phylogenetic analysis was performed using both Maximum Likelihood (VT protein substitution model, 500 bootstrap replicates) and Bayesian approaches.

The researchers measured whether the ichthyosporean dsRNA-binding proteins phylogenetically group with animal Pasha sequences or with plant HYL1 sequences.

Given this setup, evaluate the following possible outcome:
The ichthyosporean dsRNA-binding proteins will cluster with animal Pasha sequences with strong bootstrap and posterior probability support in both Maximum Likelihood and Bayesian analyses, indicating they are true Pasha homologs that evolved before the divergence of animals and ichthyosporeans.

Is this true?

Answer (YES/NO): YES